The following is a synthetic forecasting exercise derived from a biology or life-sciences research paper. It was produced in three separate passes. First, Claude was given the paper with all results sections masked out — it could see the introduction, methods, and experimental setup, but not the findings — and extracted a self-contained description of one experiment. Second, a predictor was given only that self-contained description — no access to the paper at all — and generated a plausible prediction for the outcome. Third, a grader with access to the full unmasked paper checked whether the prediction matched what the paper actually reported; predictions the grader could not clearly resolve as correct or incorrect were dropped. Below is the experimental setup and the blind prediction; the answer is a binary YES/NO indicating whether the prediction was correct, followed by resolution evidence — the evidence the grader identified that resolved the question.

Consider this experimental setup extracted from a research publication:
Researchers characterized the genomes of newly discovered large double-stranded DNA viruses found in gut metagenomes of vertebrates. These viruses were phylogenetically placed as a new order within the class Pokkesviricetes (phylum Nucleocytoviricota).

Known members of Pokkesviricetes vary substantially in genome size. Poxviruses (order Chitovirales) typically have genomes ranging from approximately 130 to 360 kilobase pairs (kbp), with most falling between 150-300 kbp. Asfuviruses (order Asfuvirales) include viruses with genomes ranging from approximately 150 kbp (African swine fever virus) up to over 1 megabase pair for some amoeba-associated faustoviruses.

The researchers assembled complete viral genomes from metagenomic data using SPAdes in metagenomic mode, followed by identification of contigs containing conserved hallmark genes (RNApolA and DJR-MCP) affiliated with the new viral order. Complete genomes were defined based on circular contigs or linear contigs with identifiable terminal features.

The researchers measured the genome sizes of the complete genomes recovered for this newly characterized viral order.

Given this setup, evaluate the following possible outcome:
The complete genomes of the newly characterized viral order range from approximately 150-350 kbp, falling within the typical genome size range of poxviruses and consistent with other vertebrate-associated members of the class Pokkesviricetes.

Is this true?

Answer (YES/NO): NO